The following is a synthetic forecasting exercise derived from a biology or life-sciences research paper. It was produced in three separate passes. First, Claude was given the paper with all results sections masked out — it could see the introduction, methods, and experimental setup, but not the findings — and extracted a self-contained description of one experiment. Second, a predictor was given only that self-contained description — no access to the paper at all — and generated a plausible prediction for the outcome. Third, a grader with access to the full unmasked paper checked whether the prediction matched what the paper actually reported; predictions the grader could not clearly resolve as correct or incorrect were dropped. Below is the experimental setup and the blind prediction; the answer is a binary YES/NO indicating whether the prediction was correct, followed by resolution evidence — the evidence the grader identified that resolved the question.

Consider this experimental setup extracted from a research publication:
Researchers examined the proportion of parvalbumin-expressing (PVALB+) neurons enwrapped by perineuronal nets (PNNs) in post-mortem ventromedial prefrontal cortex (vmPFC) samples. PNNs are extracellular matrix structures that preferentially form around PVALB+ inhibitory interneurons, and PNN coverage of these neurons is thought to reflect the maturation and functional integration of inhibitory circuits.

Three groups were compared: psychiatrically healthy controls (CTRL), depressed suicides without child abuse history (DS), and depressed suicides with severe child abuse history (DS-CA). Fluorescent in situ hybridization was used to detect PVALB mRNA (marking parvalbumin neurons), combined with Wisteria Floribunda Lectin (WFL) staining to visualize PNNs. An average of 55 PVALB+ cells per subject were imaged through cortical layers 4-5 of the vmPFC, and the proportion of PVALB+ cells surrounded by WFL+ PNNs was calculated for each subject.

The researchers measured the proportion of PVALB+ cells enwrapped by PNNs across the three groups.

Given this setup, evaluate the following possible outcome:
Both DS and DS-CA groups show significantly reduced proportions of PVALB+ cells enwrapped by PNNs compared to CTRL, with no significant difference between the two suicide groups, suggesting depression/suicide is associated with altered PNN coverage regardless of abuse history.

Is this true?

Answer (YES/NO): NO